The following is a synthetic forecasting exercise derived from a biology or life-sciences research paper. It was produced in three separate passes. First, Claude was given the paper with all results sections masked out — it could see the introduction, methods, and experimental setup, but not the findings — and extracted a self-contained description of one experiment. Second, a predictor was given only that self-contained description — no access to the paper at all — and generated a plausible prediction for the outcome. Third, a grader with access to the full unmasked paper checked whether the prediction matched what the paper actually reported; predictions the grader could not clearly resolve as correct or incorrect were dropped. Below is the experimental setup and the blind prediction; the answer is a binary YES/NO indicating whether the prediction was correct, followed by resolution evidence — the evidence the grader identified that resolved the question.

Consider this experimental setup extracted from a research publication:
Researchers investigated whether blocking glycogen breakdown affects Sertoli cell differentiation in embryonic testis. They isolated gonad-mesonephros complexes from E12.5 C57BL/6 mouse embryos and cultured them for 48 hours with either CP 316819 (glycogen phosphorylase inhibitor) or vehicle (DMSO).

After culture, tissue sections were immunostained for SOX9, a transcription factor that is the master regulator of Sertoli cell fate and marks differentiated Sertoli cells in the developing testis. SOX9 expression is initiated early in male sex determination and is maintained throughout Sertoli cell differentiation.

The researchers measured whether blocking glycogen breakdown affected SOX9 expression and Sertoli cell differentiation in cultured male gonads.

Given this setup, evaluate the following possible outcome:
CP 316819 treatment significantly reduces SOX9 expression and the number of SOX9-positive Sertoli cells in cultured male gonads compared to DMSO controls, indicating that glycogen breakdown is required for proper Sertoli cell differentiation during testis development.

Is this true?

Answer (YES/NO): NO